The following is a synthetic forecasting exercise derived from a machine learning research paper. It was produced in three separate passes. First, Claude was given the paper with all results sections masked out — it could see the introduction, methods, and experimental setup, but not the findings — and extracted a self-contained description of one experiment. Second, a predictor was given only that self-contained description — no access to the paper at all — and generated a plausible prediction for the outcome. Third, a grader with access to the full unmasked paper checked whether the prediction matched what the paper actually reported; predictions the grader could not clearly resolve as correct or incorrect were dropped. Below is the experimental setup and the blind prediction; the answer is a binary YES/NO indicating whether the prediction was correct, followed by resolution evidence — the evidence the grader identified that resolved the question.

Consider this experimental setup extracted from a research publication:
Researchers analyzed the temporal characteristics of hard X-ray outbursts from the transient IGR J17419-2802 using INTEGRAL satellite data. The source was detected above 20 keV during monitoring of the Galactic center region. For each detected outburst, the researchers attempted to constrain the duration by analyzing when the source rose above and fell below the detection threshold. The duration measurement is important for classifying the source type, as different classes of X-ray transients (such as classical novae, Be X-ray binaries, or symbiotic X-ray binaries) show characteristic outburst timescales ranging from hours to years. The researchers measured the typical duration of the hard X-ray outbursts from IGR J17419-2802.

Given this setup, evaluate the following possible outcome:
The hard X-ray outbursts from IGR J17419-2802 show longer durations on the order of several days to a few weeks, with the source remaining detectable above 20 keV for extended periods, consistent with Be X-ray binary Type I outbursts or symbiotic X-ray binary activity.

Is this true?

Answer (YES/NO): NO